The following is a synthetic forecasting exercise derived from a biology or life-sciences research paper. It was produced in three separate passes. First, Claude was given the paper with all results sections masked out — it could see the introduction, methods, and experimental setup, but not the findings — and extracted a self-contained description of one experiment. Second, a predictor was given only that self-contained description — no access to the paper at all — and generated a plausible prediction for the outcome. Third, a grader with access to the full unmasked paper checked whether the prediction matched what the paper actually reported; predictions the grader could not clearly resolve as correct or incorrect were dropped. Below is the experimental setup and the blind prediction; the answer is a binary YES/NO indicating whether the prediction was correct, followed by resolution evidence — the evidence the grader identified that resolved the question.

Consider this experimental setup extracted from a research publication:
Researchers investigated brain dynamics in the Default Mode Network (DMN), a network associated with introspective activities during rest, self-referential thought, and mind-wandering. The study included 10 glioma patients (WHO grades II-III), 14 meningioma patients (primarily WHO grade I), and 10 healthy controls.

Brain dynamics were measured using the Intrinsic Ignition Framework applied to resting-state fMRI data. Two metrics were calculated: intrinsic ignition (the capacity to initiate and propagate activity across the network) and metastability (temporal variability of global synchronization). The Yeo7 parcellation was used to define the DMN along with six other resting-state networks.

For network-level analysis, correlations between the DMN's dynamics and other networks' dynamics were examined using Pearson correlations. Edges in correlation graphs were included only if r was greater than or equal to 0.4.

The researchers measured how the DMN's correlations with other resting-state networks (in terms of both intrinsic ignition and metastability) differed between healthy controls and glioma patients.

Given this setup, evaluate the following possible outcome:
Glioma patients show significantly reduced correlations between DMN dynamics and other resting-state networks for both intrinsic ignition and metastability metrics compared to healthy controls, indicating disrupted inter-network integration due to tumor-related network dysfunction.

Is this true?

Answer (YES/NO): NO